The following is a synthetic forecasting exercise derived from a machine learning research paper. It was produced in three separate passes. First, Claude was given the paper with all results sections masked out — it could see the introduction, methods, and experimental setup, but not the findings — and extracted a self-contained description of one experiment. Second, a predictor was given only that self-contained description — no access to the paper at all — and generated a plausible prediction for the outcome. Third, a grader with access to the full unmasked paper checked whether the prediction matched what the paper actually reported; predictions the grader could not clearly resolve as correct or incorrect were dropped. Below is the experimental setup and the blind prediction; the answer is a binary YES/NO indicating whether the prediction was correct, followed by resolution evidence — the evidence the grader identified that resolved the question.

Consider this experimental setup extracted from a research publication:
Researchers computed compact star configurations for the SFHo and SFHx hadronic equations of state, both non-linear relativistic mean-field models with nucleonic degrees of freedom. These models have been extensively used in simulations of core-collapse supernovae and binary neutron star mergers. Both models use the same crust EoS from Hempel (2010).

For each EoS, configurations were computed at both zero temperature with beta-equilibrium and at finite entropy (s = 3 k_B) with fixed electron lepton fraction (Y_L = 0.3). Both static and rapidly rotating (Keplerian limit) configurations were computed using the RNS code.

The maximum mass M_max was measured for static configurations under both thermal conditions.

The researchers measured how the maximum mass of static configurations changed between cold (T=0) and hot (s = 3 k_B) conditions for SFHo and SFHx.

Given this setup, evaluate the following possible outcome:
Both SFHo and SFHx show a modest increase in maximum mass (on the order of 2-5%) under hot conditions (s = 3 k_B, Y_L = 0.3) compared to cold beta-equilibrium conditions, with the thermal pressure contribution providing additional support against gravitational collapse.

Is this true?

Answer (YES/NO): NO